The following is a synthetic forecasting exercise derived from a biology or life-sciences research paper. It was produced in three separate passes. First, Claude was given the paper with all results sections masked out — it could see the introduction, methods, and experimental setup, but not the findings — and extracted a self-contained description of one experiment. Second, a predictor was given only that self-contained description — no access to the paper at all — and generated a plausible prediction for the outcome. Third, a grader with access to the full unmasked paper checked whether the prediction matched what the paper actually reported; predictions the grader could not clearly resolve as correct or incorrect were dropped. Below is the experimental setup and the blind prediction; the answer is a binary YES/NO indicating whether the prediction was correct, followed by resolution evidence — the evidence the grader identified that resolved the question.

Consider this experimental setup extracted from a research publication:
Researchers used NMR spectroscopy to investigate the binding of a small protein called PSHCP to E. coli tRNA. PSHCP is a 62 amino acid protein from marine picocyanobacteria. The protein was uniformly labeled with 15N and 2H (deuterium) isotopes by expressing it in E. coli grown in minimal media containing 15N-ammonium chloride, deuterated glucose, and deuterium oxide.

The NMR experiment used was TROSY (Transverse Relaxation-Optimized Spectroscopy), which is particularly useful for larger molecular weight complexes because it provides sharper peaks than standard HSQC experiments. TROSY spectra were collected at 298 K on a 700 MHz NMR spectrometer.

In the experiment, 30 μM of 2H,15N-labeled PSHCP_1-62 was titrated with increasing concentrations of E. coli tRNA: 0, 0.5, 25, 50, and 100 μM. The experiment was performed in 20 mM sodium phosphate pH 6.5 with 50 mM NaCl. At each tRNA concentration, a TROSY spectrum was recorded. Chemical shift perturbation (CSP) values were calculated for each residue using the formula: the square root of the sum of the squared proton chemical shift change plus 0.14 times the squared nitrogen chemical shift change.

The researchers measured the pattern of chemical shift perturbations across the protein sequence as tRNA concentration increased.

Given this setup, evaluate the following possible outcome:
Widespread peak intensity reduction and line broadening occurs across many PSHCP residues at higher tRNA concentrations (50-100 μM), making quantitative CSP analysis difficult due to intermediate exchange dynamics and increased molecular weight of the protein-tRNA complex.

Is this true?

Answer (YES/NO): NO